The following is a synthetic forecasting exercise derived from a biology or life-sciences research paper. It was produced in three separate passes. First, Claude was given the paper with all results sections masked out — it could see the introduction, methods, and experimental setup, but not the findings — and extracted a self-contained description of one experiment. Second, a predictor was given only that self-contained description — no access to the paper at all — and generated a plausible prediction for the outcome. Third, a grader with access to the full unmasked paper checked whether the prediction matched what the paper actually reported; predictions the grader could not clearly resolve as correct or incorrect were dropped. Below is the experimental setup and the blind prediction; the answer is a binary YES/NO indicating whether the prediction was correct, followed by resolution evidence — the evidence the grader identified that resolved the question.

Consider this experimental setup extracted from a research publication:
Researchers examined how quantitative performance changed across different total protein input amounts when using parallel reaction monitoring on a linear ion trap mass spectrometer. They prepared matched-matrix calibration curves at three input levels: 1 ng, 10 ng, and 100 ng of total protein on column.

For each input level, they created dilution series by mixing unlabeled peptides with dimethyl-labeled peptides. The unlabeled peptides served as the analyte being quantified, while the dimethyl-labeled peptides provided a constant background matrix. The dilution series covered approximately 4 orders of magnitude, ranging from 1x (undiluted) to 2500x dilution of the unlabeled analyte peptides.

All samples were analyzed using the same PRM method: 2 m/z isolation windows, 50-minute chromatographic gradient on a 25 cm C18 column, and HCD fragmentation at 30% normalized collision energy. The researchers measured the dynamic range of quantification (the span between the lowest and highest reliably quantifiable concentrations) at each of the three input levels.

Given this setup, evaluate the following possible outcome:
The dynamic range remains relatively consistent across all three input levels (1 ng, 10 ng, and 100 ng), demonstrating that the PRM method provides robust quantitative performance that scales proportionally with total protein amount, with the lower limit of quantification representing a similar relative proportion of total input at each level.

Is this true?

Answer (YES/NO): NO